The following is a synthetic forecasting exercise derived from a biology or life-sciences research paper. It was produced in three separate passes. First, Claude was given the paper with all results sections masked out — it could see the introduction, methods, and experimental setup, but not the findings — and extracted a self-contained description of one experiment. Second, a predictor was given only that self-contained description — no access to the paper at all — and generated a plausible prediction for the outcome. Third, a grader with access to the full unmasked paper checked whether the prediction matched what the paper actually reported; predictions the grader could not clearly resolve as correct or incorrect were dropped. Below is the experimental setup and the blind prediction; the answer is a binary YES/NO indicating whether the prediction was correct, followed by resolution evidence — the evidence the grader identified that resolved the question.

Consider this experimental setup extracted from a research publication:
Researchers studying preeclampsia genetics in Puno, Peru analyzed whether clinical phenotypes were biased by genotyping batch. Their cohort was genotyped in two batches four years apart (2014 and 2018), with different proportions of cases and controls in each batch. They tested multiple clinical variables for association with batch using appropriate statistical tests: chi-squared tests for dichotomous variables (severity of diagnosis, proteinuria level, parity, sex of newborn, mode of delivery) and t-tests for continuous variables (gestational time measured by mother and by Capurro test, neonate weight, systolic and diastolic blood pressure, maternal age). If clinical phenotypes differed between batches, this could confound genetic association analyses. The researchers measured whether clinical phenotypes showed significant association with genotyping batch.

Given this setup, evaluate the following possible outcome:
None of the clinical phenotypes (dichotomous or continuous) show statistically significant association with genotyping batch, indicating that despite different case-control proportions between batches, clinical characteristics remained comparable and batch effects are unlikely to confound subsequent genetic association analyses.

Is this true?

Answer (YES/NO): NO